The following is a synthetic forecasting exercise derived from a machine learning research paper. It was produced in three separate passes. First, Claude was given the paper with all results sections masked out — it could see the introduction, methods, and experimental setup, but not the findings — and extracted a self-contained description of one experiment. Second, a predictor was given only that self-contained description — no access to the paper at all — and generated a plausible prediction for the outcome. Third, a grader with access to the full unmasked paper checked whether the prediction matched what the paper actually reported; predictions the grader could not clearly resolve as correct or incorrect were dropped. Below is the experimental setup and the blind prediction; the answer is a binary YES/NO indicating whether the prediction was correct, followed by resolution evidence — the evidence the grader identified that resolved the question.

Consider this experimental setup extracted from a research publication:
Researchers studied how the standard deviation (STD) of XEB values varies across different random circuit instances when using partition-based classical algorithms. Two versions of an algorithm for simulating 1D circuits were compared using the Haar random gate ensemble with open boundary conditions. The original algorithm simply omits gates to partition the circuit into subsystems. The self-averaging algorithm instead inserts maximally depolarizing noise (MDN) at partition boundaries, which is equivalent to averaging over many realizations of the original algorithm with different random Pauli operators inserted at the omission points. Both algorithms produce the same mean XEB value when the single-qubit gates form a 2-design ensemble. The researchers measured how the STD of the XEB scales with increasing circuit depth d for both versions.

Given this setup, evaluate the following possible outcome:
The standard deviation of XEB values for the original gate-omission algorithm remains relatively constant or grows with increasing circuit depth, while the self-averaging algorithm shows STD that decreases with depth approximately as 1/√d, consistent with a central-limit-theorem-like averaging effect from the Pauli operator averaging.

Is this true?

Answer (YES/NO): NO